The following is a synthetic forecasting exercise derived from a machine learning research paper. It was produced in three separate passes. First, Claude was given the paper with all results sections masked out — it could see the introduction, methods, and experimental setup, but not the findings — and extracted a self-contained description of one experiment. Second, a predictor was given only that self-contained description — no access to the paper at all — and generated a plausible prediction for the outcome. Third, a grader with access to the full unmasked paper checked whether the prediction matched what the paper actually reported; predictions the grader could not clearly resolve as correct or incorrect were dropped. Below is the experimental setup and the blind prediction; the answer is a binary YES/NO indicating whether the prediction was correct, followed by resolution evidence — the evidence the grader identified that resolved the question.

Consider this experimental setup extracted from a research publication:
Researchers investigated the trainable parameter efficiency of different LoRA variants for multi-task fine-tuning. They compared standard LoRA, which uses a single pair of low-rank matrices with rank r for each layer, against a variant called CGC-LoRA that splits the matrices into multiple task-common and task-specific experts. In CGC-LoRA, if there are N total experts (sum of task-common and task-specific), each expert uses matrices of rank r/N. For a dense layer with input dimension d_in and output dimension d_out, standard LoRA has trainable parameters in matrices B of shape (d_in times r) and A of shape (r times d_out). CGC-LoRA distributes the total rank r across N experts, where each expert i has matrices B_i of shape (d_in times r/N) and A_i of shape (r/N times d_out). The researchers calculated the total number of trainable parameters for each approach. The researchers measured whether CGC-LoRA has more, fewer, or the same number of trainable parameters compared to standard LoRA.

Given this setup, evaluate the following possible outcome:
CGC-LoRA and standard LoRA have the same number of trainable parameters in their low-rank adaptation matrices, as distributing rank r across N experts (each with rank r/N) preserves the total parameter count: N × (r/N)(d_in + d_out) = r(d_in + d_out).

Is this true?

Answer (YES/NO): YES